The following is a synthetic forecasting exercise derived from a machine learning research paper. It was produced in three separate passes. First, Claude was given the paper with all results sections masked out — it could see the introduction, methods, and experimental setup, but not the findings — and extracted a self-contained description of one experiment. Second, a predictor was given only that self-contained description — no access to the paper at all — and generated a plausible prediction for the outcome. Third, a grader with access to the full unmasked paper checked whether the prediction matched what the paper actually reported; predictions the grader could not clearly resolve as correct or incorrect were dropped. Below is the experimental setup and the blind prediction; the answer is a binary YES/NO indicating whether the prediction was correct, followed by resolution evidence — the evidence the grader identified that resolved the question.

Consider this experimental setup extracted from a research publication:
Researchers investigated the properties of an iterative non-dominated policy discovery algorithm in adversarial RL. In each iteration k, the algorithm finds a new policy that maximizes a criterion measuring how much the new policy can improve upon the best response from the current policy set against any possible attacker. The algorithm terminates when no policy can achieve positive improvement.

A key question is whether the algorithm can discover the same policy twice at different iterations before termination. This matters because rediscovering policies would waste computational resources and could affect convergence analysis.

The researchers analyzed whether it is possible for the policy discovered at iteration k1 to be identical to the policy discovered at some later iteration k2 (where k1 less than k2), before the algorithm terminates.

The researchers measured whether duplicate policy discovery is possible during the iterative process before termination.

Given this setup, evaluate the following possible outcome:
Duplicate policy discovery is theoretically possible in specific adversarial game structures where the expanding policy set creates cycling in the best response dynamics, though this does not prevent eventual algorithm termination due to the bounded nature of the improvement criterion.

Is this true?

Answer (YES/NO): NO